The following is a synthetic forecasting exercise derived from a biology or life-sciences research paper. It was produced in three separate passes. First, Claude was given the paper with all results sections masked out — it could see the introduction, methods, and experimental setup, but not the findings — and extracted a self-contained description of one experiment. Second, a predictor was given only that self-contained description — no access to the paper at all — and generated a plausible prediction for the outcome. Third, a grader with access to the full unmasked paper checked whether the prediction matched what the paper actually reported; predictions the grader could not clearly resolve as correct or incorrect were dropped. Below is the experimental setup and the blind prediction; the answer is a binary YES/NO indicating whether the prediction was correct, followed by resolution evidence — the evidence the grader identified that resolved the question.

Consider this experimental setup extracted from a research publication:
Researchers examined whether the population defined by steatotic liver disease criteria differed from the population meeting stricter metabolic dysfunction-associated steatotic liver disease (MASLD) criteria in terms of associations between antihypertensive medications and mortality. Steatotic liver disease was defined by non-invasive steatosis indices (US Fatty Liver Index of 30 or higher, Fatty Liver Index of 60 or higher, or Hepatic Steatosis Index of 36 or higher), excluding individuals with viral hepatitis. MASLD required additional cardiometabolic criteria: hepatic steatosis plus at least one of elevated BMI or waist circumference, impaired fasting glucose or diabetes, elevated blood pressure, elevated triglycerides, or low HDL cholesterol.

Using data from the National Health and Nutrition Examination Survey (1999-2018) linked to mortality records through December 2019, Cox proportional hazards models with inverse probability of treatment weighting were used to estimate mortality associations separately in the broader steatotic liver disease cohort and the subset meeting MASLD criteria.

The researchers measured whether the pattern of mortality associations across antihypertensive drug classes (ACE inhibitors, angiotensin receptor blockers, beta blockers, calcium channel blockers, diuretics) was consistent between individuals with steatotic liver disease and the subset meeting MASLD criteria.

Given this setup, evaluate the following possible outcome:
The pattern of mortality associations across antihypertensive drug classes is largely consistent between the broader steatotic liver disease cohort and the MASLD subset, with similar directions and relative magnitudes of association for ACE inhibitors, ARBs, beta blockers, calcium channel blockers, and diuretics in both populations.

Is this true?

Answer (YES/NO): NO